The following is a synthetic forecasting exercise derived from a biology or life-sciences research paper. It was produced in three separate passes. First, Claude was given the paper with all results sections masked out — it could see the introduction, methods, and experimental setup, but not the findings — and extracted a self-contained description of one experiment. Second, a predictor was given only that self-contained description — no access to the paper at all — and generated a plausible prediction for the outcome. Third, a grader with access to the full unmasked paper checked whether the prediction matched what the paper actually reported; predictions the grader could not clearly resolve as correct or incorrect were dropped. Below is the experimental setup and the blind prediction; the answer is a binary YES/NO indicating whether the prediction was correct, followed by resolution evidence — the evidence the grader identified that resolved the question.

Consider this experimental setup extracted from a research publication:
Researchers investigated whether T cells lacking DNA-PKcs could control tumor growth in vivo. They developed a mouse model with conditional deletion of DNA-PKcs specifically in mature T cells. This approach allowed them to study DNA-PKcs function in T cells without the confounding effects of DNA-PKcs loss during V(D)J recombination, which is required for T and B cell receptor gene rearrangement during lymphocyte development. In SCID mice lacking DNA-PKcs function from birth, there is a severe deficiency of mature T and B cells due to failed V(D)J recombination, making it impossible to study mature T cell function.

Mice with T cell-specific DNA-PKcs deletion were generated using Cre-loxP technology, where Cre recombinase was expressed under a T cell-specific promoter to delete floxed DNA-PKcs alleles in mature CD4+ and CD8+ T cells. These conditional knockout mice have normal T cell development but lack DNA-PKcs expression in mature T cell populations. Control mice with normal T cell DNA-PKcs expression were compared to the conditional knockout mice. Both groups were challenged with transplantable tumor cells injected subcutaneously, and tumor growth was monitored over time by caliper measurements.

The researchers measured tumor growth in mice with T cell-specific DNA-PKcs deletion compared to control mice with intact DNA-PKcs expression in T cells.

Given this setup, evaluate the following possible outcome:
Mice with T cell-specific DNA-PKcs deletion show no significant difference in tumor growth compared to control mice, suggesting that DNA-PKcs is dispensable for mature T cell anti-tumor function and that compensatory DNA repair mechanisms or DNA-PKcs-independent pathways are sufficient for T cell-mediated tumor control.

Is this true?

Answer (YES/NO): NO